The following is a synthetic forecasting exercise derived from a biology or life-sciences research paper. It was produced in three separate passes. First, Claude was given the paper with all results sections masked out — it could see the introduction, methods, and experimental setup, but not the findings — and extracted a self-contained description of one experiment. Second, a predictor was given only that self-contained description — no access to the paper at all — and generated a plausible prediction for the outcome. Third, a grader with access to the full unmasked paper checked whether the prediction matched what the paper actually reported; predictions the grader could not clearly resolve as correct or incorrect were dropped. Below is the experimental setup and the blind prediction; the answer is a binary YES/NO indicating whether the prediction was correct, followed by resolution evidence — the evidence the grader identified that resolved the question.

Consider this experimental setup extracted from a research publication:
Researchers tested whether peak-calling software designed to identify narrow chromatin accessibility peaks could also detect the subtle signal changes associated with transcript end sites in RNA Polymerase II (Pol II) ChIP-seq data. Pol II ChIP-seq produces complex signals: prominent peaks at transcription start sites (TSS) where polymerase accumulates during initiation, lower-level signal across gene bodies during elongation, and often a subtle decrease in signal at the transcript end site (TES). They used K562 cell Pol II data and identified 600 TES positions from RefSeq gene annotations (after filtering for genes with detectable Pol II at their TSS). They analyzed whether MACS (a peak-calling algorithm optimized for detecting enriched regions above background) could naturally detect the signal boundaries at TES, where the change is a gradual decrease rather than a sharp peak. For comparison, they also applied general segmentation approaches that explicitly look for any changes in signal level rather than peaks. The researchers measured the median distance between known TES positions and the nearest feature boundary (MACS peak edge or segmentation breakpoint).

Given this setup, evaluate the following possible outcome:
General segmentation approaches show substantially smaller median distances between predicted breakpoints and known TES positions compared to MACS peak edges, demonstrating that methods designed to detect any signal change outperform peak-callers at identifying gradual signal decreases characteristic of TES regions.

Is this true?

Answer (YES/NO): YES